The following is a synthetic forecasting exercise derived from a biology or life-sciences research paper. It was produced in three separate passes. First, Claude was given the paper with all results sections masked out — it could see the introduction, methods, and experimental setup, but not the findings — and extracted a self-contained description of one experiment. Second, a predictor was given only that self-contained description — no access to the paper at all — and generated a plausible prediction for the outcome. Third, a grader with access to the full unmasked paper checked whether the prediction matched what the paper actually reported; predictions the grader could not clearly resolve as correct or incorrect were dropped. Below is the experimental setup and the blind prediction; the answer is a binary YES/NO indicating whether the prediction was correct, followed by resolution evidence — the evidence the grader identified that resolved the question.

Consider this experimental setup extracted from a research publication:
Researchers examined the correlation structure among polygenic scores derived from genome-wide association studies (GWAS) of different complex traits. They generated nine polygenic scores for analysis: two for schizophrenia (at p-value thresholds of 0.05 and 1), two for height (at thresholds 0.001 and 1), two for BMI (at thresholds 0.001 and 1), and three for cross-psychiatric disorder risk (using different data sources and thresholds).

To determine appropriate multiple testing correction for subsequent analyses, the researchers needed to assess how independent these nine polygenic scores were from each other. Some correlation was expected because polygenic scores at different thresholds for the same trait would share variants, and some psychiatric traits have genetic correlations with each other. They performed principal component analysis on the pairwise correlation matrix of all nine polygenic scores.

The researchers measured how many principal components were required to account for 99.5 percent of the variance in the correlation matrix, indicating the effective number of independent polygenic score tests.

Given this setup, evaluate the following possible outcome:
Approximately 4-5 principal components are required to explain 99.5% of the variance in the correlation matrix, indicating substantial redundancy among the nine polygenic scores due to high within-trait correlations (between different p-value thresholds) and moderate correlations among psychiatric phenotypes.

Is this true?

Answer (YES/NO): NO